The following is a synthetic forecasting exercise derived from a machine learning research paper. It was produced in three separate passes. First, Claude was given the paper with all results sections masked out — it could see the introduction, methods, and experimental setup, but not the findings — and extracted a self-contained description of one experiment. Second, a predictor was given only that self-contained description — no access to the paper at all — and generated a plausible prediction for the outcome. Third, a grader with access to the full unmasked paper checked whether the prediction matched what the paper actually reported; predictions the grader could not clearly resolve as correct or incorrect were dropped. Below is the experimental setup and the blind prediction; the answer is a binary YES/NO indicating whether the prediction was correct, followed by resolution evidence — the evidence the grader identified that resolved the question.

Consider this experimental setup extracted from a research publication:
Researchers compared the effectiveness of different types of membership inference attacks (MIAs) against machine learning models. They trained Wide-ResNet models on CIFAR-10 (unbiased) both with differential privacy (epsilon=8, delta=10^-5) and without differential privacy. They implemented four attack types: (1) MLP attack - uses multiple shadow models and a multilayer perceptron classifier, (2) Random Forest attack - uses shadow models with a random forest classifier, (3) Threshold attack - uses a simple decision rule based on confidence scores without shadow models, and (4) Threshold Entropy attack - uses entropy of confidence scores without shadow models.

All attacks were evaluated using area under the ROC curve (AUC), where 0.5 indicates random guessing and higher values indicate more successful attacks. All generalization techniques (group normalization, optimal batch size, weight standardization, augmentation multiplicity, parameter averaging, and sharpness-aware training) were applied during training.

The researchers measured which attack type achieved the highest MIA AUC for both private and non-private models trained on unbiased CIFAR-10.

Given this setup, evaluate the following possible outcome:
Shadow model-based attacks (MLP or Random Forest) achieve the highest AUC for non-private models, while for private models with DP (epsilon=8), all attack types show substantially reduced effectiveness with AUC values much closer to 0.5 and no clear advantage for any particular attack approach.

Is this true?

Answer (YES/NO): NO